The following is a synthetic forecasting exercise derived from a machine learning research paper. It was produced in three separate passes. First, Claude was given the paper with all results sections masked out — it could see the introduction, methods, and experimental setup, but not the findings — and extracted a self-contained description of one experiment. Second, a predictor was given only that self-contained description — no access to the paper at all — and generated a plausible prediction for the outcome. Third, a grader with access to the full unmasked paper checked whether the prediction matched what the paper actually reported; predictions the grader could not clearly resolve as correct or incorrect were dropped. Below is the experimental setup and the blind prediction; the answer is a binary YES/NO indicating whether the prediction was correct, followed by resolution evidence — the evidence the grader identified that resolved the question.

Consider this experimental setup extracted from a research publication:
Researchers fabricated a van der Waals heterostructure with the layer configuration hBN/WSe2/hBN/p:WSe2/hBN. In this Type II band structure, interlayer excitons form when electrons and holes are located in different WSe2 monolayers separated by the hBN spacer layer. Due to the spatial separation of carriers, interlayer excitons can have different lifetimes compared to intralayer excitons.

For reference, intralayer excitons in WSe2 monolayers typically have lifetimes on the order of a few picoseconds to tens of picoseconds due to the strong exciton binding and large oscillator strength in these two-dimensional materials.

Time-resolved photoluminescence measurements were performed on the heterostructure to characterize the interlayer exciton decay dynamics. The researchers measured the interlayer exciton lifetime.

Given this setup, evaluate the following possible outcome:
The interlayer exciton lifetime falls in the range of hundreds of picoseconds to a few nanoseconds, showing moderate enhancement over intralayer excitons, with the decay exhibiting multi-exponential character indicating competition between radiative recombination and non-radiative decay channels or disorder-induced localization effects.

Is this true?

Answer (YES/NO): NO